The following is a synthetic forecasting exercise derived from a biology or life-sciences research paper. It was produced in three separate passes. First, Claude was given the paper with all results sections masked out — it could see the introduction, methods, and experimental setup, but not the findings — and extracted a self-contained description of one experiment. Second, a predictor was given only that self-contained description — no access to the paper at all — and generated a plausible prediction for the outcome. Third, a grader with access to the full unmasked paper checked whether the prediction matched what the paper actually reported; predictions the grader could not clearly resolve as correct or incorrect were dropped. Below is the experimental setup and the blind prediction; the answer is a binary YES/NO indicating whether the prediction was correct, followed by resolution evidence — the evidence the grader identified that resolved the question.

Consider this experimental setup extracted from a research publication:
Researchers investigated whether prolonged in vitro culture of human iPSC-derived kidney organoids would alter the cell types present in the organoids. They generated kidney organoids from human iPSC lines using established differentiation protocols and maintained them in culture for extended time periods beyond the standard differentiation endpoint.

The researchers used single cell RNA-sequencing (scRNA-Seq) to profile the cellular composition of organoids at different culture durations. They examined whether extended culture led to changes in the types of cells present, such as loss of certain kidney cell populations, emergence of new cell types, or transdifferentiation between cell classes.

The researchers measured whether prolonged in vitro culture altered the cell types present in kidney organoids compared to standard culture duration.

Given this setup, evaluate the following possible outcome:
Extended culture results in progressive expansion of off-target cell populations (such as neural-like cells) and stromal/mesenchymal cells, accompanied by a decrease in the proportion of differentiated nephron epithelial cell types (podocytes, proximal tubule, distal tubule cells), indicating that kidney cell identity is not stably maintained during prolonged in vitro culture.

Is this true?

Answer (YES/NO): NO